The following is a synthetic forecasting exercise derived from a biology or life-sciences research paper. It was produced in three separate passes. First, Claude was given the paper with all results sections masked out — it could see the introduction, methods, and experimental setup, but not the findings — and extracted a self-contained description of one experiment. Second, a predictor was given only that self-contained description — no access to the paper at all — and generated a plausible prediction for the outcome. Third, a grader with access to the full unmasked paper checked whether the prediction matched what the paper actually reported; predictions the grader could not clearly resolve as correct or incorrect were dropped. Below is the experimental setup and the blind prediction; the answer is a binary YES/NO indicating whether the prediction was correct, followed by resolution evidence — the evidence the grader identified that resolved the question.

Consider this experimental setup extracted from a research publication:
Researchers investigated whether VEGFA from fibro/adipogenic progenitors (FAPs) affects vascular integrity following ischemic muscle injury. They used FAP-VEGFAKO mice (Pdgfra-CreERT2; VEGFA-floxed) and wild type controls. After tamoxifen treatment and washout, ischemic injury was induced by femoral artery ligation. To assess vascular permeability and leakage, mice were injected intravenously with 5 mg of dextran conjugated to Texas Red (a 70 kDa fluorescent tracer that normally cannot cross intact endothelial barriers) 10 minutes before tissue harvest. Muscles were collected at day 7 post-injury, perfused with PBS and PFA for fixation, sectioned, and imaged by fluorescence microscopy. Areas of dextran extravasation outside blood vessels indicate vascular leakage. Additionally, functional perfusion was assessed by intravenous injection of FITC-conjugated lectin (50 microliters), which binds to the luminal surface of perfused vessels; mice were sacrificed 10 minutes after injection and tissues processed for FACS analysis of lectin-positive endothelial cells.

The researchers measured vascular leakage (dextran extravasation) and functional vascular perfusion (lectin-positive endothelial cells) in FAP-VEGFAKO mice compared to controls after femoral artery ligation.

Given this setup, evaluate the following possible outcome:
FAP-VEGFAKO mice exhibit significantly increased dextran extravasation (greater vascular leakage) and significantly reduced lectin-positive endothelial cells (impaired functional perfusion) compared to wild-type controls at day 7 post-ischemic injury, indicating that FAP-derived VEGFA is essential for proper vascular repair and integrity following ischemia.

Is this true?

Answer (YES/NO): NO